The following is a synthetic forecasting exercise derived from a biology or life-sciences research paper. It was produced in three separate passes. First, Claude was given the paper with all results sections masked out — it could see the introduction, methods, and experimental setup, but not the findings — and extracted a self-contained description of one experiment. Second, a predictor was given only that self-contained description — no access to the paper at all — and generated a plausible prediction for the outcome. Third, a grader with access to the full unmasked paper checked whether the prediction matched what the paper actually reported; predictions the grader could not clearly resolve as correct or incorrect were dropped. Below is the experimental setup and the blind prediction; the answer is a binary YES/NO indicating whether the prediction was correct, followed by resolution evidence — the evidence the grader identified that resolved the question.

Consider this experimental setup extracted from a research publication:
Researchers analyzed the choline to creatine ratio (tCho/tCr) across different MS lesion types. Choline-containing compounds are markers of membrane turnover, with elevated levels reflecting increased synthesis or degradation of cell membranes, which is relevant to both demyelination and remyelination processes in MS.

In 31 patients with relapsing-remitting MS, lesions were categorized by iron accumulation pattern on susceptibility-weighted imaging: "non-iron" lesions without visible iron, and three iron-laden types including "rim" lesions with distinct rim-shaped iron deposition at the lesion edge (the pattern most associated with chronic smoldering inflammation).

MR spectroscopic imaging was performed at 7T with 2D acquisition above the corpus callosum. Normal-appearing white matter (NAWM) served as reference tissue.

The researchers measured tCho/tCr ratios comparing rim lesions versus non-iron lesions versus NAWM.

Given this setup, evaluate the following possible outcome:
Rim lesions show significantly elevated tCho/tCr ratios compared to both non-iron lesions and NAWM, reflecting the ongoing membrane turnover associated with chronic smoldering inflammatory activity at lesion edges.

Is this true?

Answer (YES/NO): NO